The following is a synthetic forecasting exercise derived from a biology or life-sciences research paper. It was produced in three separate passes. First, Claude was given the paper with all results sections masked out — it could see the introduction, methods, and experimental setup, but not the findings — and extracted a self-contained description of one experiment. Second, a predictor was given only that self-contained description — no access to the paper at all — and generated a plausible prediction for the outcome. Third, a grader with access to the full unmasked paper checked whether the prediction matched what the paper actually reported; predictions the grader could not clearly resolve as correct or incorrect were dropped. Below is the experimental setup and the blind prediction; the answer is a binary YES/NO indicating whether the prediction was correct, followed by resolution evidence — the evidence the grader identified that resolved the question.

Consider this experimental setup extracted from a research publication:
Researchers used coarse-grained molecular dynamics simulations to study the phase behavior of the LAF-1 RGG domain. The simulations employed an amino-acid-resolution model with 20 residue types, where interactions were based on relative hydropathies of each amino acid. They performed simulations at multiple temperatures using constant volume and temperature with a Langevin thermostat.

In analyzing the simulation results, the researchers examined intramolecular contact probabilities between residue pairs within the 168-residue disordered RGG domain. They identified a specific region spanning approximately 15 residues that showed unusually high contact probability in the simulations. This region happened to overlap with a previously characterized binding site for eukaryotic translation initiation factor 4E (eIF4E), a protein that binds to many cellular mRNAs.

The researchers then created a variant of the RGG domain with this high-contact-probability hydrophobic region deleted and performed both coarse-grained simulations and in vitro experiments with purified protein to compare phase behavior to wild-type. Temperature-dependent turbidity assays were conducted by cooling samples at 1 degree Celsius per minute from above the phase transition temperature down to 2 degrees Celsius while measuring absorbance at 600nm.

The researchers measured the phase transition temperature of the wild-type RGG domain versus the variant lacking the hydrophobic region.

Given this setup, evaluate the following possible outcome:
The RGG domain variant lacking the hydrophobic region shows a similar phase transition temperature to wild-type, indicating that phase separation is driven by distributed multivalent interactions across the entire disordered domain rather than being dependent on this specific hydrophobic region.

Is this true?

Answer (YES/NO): NO